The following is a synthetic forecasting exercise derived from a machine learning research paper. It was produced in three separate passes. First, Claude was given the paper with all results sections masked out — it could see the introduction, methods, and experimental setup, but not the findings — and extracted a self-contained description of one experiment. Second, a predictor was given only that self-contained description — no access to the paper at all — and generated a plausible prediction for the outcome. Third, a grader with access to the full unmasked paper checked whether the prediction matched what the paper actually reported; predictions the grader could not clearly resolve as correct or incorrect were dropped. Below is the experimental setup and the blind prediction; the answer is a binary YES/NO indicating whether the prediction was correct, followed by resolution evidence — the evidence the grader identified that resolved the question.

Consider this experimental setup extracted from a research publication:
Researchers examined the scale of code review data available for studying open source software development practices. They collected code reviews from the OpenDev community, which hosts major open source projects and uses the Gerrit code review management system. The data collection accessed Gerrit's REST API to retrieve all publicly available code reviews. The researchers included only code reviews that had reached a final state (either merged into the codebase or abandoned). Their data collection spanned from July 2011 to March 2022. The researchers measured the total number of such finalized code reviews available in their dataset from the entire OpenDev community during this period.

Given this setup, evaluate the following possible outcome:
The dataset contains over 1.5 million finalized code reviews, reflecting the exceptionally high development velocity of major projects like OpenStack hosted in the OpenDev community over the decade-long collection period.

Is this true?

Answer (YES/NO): NO